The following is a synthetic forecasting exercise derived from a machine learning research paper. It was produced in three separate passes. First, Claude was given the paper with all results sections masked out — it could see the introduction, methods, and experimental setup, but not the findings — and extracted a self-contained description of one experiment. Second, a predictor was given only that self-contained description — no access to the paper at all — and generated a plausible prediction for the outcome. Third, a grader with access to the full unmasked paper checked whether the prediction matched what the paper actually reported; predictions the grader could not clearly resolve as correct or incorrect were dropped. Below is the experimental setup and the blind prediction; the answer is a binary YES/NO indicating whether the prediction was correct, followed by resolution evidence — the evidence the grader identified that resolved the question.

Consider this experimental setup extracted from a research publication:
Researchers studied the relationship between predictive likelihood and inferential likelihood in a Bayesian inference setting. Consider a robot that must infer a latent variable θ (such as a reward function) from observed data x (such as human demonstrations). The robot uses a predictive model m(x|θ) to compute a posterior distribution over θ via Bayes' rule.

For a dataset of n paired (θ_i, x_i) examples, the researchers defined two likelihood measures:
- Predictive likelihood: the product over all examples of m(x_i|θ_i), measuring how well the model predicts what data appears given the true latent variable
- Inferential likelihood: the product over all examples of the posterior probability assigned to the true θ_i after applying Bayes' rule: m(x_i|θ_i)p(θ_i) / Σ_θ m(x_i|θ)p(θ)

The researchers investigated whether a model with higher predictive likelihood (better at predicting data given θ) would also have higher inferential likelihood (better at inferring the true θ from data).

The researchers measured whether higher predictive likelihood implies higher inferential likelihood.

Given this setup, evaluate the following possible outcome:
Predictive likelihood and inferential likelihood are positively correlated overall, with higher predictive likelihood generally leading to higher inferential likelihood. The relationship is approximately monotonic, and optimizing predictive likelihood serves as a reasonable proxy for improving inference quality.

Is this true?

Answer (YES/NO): NO